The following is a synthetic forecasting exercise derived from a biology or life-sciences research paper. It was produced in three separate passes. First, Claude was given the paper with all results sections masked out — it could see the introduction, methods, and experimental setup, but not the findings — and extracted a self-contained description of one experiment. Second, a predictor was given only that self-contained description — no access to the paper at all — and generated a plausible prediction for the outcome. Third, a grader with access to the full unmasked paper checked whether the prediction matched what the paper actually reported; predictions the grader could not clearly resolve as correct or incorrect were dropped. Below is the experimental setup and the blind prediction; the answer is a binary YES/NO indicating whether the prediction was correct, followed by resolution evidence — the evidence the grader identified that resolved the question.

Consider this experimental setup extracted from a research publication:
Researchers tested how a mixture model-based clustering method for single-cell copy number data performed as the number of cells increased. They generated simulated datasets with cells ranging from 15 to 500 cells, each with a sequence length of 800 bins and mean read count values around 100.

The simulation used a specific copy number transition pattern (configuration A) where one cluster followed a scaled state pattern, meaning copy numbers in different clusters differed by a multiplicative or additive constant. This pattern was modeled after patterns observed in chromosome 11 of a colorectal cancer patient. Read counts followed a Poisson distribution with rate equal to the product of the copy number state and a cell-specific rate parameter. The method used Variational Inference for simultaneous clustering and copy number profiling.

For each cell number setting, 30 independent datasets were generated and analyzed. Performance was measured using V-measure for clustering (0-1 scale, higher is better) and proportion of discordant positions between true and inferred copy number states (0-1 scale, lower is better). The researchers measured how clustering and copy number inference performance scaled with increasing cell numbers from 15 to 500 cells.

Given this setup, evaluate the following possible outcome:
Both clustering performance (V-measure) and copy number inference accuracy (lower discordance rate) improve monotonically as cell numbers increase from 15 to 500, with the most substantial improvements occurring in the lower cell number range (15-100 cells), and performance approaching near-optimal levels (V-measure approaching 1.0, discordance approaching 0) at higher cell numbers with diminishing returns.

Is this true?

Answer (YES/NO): NO